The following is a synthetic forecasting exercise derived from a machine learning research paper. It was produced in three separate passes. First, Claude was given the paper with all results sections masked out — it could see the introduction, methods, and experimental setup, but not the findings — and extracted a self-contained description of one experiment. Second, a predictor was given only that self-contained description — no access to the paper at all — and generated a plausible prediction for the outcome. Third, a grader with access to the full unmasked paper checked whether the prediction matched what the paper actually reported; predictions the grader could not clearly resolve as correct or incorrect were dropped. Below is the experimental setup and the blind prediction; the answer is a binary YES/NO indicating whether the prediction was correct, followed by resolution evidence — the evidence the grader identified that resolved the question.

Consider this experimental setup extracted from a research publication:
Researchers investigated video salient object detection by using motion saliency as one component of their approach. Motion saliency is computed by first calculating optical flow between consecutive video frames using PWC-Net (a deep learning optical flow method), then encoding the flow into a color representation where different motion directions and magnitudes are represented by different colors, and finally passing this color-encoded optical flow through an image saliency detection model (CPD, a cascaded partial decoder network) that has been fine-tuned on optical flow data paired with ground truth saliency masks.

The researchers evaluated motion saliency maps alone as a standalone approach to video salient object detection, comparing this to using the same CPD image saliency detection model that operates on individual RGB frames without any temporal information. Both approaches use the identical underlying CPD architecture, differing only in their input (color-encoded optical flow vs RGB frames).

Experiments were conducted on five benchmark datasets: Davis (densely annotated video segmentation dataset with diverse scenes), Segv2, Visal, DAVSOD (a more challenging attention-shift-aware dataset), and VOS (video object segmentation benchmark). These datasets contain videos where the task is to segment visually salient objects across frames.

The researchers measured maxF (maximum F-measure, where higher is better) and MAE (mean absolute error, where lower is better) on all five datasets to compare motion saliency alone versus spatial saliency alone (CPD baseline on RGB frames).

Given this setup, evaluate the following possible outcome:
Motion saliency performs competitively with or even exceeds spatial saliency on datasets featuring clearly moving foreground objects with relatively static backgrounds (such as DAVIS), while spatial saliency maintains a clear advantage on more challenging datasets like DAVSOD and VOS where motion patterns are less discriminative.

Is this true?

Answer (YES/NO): YES